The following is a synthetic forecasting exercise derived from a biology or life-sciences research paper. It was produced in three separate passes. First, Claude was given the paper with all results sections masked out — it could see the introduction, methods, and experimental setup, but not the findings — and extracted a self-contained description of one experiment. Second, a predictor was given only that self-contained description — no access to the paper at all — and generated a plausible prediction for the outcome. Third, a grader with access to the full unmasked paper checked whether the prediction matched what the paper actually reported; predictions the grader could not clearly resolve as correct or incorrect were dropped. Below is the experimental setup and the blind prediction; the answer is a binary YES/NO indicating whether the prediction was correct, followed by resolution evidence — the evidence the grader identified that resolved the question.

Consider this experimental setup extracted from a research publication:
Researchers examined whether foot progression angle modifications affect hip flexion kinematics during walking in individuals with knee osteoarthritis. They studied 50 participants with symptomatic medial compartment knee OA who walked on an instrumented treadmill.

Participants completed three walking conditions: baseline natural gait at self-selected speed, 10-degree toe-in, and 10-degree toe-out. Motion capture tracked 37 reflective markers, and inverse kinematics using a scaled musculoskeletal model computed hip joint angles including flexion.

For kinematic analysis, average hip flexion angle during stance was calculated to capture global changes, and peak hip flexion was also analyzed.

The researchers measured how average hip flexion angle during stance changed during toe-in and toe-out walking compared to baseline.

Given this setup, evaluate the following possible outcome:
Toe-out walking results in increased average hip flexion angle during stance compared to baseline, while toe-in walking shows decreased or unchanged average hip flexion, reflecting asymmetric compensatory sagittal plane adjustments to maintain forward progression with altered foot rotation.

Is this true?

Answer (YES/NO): NO